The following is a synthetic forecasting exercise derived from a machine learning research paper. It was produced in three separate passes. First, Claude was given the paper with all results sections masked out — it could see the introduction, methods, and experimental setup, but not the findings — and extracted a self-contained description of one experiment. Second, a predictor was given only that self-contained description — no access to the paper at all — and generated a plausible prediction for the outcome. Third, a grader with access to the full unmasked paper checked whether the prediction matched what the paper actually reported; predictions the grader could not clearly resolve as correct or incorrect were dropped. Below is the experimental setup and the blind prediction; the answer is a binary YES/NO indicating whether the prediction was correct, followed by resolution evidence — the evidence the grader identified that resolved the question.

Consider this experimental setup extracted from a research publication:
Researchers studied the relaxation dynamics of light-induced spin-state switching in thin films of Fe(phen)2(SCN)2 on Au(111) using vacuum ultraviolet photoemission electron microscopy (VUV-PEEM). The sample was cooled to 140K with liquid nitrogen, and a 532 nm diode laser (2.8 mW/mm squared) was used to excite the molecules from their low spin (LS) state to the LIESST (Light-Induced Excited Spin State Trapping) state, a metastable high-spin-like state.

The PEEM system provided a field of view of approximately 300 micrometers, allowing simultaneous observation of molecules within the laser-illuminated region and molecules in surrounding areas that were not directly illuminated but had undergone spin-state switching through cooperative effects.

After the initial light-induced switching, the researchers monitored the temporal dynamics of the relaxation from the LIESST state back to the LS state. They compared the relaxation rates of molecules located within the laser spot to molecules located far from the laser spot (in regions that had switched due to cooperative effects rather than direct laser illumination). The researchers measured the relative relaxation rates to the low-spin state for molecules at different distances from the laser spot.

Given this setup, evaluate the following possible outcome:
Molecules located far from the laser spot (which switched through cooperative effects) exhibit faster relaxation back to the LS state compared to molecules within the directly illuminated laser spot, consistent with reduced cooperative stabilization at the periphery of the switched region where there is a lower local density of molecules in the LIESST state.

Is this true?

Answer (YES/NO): YES